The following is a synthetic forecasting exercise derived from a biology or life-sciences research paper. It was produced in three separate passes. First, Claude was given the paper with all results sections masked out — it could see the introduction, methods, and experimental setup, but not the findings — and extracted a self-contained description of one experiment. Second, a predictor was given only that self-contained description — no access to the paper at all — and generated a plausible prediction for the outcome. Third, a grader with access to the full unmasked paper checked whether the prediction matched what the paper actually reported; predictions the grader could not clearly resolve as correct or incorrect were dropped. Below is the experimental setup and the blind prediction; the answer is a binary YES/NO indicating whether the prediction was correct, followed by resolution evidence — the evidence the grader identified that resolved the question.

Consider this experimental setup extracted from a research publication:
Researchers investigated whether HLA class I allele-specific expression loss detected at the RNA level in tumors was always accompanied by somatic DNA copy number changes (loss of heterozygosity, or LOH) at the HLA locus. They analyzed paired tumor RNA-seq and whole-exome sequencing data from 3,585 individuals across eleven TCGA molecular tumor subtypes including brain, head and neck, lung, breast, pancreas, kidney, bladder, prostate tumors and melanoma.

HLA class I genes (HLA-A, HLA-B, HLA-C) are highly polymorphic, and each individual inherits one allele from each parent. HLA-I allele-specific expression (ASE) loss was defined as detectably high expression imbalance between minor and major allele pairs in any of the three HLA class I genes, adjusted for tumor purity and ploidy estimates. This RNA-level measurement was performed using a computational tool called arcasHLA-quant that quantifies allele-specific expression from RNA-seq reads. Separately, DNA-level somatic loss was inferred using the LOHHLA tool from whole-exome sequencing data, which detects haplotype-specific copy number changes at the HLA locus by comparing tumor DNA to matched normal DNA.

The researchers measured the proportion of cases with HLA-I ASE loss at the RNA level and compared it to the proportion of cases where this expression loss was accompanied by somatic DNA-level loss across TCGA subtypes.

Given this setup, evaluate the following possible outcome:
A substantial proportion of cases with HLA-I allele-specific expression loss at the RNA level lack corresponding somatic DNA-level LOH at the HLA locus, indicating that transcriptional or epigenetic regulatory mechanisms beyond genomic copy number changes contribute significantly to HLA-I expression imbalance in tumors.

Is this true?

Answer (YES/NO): YES